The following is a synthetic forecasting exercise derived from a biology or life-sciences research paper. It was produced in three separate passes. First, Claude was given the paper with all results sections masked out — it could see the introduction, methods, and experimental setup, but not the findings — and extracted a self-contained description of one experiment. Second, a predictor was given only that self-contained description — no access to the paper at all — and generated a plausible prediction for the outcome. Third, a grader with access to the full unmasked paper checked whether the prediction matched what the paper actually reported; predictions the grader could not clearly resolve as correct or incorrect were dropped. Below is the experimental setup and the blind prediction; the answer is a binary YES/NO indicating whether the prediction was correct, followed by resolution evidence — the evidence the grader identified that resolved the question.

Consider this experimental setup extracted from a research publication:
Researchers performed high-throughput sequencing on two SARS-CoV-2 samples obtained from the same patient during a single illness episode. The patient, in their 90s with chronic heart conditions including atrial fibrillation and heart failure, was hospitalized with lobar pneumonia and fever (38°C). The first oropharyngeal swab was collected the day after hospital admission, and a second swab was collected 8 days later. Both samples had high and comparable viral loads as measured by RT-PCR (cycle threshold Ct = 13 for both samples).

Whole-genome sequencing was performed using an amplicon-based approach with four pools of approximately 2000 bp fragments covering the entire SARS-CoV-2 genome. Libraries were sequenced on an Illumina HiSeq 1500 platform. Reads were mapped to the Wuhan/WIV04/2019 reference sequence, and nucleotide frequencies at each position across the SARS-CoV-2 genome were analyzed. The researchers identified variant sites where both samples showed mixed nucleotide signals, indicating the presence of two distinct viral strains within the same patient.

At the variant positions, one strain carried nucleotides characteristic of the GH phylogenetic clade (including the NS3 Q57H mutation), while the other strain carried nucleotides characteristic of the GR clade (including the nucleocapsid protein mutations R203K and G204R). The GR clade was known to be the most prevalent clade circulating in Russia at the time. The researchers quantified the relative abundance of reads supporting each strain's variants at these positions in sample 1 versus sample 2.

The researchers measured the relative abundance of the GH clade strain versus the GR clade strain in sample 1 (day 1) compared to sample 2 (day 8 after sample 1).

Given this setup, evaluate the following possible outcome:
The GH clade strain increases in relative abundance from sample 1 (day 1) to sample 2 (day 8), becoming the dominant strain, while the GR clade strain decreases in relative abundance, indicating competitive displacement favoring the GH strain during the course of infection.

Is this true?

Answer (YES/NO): NO